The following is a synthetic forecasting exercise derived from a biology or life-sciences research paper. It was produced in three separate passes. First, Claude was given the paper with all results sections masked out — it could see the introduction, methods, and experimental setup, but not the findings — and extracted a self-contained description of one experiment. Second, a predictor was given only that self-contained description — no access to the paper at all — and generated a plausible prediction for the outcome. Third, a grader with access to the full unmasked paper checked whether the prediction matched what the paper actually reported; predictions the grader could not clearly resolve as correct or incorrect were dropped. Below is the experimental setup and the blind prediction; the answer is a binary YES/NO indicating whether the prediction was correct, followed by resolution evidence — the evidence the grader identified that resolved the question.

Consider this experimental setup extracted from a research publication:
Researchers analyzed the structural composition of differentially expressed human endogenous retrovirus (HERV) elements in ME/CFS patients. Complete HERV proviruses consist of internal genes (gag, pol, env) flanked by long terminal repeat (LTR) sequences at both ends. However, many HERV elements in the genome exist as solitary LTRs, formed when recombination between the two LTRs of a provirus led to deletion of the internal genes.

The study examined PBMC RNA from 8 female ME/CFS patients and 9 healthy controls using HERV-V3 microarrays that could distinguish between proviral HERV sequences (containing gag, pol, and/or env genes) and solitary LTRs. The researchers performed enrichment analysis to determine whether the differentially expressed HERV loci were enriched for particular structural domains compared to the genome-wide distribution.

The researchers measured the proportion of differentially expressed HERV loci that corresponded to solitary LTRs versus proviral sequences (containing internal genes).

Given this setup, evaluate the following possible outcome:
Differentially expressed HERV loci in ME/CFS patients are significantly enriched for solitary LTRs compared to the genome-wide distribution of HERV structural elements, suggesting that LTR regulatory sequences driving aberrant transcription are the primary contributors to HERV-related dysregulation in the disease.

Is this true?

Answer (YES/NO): NO